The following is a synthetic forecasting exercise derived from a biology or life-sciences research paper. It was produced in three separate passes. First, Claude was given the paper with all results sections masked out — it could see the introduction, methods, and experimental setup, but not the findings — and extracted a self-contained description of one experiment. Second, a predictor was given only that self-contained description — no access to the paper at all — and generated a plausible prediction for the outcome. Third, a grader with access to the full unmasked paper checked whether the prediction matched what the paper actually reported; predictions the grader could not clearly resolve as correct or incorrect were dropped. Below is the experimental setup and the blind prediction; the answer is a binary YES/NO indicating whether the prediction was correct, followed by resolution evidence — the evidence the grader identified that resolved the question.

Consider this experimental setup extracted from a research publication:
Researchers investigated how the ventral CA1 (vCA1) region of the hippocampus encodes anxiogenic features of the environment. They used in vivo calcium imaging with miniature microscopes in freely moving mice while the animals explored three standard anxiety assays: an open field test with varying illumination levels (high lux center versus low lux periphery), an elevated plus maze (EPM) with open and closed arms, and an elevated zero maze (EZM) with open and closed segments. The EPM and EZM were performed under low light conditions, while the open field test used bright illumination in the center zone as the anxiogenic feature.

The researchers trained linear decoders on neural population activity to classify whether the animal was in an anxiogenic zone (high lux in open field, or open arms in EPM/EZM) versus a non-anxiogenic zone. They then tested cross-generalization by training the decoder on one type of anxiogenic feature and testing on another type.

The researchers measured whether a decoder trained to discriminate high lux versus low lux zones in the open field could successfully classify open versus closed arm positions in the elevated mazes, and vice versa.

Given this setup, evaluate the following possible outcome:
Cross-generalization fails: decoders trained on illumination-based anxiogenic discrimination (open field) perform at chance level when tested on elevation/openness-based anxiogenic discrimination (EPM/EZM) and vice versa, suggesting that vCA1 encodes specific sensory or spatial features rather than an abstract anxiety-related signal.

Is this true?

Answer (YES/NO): YES